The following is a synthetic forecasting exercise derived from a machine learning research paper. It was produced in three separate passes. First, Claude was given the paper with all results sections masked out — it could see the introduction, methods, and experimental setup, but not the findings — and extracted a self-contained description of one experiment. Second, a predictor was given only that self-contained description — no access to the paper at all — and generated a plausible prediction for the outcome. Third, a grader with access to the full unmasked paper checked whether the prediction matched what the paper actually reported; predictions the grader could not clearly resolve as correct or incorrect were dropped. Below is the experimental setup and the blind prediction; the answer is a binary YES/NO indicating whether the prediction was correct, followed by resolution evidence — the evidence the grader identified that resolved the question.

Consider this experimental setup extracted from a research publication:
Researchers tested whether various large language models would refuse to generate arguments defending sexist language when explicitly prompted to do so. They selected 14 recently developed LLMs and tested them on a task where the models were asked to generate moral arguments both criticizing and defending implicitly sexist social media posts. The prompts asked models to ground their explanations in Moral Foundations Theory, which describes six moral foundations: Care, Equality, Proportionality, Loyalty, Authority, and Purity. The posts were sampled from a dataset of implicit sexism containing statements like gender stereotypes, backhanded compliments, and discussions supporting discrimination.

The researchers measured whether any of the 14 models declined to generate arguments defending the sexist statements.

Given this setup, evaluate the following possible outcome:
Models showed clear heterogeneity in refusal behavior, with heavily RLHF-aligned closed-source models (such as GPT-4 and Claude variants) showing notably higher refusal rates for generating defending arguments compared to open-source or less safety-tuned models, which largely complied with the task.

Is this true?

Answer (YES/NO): NO